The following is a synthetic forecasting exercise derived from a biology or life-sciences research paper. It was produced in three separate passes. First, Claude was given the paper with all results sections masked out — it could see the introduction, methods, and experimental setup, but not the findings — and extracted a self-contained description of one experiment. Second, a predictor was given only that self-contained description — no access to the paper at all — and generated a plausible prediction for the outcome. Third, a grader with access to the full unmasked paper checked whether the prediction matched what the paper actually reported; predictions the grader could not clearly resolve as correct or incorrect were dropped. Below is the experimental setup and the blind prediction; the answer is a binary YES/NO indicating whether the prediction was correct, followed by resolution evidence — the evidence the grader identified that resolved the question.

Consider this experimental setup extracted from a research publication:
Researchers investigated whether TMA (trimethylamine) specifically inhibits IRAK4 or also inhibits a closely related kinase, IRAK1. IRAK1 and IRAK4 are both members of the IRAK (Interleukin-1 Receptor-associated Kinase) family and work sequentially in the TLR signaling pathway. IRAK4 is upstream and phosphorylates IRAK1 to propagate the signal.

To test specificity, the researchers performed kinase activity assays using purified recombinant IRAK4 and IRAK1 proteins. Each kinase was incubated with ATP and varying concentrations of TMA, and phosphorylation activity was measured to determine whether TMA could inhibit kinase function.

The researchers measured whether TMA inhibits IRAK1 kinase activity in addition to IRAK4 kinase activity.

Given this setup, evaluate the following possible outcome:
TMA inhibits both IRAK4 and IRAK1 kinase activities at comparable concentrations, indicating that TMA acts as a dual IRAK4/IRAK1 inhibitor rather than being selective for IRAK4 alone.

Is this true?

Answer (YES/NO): NO